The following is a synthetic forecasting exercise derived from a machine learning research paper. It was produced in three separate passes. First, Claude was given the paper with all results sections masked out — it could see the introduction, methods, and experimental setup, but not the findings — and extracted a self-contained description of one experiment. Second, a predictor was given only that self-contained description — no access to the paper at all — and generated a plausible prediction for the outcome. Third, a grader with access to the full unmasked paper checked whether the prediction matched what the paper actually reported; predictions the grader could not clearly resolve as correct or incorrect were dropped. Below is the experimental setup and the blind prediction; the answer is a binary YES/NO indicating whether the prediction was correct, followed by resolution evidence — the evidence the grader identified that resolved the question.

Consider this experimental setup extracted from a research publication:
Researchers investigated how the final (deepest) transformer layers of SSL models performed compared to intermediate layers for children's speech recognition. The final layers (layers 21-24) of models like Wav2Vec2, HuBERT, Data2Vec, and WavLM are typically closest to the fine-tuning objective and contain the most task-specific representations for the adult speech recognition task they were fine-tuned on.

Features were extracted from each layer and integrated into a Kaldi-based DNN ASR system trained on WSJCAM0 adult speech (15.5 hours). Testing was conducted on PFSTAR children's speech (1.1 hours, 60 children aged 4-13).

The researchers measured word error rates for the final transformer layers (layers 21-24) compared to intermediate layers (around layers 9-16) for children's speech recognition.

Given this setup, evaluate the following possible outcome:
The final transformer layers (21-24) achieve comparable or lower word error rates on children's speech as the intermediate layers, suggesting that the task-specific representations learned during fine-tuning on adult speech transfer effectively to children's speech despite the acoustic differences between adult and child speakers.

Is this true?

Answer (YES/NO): YES